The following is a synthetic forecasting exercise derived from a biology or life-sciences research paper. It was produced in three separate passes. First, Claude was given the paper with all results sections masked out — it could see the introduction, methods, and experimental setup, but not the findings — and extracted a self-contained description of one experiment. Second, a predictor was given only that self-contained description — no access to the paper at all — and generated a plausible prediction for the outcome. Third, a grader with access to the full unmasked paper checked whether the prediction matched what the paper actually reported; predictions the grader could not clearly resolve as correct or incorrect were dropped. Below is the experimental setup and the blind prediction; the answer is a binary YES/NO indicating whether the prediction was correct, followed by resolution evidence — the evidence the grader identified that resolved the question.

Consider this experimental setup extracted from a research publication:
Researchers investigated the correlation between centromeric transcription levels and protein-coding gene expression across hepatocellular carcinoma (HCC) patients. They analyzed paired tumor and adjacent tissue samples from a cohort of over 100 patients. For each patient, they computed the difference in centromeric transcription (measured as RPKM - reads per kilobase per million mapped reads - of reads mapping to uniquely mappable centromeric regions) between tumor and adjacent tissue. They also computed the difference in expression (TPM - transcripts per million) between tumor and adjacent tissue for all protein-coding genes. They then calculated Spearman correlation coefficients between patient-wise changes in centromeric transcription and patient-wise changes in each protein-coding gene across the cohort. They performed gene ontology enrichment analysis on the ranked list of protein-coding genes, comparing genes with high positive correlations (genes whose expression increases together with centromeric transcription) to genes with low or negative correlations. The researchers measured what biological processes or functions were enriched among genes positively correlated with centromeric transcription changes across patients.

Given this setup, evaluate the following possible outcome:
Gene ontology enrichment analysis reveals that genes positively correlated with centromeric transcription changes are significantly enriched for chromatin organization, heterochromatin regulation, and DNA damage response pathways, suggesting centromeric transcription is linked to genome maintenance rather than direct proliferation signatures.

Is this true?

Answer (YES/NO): NO